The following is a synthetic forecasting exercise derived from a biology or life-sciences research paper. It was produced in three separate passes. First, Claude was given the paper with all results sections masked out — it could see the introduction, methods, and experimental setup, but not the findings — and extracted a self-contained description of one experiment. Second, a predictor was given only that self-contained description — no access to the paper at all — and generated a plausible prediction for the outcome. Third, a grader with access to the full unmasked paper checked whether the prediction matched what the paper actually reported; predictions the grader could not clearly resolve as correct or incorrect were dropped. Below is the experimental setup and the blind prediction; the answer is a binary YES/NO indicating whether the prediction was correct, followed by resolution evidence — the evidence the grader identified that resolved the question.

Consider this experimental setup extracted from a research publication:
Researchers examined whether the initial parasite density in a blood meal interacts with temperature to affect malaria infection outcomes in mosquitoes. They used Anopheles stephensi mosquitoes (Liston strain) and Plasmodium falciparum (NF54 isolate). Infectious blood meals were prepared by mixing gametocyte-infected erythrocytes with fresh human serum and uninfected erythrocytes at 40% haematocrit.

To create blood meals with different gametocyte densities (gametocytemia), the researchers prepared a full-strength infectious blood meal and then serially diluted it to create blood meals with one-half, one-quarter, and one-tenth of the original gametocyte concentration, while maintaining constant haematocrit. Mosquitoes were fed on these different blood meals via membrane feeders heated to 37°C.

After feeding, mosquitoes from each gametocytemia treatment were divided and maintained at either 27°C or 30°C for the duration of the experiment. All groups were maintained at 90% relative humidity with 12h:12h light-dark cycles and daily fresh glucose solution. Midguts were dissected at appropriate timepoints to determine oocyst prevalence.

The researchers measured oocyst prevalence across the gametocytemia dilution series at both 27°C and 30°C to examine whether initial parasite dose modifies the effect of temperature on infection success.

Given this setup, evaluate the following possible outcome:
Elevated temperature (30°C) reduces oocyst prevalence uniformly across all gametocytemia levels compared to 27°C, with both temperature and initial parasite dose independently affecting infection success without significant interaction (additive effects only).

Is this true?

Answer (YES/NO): NO